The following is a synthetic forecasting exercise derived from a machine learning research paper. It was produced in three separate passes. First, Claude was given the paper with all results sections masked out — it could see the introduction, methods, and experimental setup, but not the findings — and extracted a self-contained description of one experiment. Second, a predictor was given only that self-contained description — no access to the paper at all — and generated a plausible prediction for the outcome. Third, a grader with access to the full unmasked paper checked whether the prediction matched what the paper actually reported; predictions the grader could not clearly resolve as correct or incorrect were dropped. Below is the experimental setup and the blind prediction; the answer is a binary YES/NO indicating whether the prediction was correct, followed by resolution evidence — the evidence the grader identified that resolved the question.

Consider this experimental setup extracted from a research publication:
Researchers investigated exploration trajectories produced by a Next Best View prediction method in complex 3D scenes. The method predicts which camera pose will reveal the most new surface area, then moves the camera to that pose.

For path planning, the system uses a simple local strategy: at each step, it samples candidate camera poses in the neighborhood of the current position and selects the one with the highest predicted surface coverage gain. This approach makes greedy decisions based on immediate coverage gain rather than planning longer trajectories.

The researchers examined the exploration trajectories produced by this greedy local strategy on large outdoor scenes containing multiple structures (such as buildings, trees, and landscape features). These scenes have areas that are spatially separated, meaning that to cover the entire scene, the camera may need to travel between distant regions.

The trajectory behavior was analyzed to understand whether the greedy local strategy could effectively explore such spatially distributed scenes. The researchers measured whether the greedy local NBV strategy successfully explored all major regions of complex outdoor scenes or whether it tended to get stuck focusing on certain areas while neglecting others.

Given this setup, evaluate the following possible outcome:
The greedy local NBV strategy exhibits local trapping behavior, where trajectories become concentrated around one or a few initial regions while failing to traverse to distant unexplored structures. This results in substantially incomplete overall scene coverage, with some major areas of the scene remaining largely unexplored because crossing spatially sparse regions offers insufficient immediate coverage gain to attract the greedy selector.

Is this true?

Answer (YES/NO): NO